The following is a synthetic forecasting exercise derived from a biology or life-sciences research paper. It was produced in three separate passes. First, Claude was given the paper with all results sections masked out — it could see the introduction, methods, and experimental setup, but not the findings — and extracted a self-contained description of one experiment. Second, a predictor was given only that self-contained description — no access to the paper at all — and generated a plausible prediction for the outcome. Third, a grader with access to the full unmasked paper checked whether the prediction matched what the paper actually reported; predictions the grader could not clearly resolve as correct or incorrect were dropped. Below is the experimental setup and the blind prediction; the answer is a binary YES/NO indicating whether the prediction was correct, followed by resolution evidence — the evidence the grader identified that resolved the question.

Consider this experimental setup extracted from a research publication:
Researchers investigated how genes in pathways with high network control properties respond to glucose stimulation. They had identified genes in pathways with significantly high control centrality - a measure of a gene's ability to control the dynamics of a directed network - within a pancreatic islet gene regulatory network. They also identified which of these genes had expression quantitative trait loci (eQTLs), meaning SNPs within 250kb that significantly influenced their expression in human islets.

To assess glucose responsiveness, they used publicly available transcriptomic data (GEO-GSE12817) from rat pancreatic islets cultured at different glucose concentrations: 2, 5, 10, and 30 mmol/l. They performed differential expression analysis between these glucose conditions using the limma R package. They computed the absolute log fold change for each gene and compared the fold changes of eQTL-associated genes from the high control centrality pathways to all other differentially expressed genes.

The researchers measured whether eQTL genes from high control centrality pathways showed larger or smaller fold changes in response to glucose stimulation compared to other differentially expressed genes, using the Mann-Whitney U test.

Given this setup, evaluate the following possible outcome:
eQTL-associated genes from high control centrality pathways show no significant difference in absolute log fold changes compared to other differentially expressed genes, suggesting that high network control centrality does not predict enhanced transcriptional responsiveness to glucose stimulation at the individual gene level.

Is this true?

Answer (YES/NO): NO